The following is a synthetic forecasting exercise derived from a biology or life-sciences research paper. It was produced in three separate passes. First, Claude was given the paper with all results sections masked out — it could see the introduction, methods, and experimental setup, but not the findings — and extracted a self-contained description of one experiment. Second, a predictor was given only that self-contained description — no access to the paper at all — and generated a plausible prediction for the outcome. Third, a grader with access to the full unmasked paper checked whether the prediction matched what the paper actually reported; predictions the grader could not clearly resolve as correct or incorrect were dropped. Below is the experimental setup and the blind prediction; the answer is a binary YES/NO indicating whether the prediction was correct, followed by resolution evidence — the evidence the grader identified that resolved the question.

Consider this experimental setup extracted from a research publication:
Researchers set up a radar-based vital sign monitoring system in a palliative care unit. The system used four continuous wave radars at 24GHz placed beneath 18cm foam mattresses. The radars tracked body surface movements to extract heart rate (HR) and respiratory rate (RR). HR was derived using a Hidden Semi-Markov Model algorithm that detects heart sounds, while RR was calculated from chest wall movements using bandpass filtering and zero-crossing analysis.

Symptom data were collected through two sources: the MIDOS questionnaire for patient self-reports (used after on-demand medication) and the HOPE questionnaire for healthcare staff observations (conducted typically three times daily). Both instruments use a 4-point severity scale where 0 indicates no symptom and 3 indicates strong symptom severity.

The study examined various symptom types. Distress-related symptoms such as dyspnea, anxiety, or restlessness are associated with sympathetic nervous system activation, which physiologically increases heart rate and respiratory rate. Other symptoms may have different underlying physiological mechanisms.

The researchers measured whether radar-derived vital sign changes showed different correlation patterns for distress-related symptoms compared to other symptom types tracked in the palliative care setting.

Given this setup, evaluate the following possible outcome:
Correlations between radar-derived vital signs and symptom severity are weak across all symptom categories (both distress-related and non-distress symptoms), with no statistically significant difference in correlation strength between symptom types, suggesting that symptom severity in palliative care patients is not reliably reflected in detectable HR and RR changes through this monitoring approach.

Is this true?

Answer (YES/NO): NO